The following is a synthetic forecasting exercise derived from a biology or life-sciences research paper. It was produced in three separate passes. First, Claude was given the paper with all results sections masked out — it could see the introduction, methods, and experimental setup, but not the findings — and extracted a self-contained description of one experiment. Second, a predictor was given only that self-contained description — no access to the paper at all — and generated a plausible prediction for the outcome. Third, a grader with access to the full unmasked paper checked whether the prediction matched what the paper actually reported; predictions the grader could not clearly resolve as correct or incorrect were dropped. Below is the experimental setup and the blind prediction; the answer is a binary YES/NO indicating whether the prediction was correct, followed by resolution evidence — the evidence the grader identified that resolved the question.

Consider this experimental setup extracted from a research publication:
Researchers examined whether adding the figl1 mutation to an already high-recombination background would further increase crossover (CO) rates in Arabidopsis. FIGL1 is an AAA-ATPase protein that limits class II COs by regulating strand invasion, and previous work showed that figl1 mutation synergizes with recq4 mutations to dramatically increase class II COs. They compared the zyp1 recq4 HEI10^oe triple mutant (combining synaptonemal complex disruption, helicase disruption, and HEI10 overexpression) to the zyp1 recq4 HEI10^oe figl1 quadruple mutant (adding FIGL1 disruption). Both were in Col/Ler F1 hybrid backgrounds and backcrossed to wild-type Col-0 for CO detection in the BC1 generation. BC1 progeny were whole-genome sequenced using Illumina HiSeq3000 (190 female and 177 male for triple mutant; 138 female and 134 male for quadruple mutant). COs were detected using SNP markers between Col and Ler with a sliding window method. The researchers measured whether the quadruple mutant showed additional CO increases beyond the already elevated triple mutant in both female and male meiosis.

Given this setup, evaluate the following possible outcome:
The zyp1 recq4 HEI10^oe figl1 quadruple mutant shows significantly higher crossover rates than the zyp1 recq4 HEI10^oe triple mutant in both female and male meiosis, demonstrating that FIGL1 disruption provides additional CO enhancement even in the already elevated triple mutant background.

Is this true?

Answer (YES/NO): NO